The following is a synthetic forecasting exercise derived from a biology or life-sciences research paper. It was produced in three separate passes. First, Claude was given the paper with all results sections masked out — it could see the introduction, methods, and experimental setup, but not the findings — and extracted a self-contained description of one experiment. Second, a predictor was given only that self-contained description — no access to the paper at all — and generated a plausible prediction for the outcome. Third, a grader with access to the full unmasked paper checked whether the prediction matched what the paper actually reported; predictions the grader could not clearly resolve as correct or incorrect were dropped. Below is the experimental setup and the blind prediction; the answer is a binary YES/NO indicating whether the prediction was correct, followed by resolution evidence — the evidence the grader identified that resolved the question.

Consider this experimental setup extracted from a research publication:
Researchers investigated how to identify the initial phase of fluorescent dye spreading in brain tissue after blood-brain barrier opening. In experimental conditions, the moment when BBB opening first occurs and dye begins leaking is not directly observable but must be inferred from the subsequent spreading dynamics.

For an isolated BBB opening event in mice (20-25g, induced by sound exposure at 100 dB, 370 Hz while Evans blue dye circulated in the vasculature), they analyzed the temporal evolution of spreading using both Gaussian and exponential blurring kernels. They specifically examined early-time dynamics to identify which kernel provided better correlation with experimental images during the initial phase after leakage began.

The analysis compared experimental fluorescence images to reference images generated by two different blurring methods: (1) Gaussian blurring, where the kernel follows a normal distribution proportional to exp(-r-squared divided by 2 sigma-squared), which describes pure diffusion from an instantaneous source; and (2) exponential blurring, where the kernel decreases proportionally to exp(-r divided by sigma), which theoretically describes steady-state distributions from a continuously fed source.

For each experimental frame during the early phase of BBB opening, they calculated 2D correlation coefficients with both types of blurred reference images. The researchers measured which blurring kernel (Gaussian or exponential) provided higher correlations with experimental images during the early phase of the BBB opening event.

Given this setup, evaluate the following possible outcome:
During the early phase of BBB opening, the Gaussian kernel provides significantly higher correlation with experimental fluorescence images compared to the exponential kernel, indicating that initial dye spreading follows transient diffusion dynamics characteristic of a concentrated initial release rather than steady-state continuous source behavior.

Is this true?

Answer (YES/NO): NO